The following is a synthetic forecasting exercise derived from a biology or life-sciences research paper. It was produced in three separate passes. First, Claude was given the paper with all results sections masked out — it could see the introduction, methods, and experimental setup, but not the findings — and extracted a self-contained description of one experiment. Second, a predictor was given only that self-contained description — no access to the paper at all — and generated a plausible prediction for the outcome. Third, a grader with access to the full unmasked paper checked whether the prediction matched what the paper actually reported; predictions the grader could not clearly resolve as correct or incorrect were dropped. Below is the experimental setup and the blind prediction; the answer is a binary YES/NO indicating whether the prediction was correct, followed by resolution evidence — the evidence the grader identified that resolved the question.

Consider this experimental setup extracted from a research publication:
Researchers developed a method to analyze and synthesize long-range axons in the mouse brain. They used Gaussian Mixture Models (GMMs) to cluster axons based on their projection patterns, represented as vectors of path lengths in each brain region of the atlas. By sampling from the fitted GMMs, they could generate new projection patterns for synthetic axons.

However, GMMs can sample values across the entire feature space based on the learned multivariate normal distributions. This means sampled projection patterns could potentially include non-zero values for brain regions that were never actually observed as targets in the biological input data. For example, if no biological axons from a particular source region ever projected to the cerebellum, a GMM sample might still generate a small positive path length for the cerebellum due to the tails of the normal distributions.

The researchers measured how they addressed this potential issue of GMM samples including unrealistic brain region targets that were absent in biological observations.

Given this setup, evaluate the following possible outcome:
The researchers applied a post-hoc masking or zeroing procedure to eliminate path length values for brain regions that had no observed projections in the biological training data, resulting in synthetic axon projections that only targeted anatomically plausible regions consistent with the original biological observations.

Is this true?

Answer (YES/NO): YES